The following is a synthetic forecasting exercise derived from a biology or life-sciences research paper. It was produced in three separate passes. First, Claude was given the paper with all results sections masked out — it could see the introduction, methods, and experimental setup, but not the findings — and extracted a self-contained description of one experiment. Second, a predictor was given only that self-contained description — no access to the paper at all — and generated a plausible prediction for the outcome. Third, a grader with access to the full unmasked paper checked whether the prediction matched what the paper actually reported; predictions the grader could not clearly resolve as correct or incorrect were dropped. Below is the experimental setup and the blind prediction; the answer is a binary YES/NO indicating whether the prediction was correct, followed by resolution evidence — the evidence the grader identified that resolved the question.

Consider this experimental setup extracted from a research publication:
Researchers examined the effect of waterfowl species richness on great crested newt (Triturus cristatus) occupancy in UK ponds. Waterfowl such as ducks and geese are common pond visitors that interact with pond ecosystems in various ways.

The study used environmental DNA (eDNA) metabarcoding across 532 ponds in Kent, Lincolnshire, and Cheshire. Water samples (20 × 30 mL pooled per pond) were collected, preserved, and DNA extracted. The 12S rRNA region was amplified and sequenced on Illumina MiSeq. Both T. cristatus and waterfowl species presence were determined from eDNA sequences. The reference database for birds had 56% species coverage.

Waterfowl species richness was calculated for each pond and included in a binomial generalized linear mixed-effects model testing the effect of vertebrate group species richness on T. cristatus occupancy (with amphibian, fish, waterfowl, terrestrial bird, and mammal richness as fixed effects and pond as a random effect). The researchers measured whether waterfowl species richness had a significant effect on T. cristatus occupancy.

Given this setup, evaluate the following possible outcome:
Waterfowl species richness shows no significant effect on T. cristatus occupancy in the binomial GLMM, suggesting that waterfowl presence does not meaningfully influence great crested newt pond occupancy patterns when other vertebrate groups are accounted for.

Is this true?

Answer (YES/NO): NO